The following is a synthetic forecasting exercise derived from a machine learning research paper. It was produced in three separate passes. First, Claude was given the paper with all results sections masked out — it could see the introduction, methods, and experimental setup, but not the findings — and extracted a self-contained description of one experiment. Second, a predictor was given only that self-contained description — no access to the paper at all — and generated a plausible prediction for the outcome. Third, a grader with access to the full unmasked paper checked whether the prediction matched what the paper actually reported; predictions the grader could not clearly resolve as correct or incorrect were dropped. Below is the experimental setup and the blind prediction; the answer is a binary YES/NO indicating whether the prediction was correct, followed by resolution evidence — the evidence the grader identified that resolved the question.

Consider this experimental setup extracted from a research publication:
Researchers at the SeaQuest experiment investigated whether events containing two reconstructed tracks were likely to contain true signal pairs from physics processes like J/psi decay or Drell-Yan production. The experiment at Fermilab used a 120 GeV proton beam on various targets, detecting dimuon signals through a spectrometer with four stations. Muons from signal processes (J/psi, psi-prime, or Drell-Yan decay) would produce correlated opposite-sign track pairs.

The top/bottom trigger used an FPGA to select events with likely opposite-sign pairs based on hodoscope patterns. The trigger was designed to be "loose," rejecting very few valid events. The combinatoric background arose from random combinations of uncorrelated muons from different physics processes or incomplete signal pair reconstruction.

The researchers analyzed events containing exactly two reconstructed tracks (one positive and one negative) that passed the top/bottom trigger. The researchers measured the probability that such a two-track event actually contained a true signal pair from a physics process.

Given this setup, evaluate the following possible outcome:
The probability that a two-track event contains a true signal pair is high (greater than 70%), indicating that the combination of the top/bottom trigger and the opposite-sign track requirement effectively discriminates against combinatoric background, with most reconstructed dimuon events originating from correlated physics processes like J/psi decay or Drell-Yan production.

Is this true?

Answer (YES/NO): NO